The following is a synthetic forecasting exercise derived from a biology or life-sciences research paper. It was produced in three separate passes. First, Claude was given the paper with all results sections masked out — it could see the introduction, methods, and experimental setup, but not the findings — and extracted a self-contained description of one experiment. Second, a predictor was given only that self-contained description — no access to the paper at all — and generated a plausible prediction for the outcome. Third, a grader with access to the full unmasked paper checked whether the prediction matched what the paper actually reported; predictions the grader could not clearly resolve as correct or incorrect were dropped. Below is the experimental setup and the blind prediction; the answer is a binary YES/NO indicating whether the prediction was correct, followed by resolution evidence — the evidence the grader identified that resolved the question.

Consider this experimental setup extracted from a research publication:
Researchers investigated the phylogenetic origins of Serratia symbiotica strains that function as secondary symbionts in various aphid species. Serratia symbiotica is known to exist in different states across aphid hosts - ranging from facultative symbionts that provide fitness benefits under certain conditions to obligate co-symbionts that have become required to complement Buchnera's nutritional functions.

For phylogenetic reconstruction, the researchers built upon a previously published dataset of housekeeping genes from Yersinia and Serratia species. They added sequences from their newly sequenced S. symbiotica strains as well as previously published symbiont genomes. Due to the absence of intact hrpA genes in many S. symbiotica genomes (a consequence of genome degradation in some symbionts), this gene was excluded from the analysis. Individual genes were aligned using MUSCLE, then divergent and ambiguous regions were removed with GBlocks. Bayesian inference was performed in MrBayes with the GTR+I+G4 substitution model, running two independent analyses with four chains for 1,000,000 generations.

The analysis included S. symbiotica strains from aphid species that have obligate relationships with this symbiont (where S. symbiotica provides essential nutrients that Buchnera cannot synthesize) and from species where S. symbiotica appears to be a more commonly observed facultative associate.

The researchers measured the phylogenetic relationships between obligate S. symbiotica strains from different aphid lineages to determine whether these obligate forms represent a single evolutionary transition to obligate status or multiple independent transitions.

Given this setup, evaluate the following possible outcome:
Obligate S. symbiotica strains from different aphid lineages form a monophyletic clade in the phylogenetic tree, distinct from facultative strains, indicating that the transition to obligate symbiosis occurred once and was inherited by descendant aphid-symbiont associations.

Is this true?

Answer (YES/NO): NO